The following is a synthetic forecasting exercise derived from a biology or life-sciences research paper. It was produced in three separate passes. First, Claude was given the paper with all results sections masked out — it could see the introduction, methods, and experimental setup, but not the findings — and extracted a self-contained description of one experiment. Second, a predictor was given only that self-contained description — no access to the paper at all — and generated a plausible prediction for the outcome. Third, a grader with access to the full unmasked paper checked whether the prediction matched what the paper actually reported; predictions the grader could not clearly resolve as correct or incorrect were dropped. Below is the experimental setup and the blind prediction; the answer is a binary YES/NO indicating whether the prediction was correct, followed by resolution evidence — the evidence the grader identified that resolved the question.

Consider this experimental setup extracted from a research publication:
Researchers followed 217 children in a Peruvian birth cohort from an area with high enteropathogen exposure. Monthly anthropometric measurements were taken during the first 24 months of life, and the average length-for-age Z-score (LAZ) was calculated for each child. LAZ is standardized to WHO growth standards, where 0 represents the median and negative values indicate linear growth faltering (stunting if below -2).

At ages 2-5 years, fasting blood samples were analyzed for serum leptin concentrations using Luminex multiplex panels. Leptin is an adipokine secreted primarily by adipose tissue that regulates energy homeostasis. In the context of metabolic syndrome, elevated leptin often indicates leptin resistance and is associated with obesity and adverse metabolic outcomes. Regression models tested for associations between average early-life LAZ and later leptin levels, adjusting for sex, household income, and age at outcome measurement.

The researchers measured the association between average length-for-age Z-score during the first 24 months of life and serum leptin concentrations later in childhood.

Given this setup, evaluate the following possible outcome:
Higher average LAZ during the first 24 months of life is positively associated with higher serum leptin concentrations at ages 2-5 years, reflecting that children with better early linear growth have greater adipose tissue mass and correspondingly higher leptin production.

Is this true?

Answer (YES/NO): NO